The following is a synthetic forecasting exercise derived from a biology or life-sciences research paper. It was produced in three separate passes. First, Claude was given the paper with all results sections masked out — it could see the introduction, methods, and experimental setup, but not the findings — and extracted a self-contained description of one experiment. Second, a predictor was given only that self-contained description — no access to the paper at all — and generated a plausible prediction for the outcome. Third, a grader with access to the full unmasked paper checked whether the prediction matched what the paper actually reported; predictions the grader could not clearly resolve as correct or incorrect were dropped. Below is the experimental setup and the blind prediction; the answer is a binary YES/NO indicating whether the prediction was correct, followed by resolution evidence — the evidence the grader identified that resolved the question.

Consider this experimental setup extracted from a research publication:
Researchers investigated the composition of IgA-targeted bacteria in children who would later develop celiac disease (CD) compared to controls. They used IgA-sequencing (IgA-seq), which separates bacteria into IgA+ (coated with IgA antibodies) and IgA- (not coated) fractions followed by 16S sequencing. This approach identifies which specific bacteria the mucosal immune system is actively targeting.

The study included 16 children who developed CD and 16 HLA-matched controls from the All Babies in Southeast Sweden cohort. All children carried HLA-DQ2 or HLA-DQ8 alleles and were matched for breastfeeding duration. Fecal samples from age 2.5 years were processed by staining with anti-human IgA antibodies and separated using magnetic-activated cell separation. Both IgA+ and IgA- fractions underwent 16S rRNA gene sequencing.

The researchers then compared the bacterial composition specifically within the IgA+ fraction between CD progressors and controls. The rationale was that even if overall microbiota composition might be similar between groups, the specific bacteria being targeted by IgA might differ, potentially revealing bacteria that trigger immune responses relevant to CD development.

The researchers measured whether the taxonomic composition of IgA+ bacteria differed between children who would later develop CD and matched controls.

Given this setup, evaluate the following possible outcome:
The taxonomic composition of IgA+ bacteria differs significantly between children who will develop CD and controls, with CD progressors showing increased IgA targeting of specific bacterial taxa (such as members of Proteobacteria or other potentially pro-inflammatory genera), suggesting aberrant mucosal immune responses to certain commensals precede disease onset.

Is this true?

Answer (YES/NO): YES